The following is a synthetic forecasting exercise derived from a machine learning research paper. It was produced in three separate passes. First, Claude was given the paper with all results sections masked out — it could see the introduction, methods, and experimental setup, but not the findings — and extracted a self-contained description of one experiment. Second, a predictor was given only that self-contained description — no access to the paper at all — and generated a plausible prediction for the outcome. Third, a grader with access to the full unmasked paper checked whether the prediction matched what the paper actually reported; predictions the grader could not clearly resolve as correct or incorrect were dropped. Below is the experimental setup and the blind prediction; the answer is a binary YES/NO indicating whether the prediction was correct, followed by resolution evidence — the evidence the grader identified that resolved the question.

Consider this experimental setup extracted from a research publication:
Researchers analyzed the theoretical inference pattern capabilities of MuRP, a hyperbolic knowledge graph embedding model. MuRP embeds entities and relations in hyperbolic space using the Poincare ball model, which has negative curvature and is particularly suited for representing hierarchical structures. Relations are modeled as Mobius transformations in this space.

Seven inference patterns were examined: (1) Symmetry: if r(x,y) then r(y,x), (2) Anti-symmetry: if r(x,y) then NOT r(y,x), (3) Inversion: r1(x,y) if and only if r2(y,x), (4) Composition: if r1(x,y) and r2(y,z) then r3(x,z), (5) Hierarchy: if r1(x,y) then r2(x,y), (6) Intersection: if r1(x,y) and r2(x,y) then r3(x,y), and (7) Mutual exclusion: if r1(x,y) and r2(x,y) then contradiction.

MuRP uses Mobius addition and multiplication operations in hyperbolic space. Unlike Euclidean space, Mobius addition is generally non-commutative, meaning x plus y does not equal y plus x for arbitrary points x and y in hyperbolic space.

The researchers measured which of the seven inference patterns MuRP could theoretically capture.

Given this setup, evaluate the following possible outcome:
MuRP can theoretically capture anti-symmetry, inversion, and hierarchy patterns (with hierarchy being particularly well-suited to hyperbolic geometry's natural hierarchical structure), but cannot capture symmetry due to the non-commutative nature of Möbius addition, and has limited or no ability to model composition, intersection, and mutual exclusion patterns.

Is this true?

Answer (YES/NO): NO